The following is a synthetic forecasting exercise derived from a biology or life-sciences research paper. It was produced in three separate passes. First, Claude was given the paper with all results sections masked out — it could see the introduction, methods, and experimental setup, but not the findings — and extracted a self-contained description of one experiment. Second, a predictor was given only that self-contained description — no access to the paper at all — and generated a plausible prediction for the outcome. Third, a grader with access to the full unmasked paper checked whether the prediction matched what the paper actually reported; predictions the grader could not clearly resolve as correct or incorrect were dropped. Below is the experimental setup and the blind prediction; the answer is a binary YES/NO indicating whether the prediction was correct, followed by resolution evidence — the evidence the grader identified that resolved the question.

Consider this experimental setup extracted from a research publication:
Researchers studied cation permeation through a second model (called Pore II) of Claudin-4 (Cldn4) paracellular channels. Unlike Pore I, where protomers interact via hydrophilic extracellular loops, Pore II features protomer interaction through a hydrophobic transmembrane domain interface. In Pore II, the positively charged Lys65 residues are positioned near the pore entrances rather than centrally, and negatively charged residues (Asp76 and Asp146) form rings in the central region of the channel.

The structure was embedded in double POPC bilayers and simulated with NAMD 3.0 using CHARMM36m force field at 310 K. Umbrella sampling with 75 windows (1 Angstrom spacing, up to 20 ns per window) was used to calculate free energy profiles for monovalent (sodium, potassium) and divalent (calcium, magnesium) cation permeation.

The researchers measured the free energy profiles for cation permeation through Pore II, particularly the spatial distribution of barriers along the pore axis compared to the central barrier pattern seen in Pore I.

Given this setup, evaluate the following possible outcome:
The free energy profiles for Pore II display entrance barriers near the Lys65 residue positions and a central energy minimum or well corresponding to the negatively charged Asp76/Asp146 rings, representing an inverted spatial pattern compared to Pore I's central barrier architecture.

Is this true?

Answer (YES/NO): YES